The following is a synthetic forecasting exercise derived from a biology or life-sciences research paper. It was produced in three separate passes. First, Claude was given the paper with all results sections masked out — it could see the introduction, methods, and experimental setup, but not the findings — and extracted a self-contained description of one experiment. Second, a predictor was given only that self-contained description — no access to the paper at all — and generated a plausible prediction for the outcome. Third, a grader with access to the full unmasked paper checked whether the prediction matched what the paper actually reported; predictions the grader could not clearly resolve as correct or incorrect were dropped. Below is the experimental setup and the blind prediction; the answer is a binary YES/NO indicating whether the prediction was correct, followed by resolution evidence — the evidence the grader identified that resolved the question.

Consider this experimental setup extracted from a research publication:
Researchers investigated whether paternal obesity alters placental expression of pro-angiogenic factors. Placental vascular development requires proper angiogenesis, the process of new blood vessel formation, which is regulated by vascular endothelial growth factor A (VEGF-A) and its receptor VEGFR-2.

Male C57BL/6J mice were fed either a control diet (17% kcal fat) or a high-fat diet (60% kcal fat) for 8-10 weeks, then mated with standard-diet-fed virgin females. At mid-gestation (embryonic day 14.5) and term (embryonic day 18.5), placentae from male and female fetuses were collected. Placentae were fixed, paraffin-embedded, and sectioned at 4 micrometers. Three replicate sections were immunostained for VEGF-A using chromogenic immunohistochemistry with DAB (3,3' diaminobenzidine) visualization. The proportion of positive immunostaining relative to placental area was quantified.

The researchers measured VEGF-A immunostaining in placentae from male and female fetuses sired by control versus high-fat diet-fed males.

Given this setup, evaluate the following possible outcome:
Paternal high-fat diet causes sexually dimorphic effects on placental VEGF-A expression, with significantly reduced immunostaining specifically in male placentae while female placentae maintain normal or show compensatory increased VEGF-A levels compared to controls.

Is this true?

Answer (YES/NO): NO